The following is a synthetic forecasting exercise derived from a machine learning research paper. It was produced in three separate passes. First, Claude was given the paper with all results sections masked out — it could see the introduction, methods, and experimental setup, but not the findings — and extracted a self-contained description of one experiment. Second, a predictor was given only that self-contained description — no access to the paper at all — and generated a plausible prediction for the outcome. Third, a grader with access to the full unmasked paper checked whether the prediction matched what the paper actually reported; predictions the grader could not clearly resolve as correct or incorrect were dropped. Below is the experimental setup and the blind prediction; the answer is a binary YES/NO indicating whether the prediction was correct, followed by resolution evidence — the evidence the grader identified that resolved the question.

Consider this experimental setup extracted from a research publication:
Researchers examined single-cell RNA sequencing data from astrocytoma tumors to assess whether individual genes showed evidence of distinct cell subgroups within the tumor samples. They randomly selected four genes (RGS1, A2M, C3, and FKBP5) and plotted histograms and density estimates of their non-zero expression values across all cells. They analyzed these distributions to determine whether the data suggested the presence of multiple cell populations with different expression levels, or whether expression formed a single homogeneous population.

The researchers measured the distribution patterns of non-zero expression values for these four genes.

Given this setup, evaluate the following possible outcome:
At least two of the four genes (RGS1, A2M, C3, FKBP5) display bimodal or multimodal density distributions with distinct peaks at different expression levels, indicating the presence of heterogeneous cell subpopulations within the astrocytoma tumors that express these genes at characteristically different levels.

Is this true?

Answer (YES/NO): YES